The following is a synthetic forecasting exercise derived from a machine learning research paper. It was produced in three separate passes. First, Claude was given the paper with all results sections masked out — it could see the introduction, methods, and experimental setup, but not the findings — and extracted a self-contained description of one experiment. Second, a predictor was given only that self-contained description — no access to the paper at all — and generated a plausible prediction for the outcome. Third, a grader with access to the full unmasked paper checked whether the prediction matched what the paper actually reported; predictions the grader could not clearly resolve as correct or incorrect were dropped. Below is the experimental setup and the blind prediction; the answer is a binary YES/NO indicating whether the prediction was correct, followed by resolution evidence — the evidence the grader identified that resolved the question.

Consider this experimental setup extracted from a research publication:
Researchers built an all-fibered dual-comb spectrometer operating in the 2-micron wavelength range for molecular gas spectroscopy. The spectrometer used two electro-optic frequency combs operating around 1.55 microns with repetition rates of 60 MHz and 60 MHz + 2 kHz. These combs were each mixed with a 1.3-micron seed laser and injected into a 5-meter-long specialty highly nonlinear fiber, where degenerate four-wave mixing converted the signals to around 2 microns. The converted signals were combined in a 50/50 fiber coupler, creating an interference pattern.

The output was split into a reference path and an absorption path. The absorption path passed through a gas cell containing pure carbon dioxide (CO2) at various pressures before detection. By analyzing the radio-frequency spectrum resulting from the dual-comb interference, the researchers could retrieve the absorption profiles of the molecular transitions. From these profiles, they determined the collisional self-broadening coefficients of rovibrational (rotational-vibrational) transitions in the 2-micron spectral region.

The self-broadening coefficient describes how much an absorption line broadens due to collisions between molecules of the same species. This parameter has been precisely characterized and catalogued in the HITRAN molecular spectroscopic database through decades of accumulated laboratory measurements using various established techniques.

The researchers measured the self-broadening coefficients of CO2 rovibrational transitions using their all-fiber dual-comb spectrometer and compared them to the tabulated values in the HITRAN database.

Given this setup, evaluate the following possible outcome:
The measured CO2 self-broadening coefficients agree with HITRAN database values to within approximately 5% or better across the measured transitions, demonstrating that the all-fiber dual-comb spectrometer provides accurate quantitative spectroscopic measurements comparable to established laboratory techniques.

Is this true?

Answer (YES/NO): YES